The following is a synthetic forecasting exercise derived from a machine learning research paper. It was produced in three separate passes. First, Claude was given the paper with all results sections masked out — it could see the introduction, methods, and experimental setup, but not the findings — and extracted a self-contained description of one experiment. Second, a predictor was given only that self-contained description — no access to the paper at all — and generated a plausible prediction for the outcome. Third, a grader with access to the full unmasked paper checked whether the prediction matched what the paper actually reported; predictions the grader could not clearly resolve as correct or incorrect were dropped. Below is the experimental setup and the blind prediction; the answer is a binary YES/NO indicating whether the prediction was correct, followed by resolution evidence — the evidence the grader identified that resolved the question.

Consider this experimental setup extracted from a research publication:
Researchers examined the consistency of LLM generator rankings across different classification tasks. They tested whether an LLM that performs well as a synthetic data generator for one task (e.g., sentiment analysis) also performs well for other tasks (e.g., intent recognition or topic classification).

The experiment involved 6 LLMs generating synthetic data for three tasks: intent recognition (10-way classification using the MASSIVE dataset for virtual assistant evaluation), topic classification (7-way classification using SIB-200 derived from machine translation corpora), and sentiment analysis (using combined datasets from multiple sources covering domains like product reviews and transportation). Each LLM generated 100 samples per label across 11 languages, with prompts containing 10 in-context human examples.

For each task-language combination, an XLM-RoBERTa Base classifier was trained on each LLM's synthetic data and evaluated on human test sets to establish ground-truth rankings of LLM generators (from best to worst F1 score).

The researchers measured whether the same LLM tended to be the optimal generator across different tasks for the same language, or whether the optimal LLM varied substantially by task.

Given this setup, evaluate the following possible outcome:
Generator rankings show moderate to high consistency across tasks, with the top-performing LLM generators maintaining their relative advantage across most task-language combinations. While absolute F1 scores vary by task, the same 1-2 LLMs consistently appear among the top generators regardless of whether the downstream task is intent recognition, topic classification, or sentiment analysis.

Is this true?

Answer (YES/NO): NO